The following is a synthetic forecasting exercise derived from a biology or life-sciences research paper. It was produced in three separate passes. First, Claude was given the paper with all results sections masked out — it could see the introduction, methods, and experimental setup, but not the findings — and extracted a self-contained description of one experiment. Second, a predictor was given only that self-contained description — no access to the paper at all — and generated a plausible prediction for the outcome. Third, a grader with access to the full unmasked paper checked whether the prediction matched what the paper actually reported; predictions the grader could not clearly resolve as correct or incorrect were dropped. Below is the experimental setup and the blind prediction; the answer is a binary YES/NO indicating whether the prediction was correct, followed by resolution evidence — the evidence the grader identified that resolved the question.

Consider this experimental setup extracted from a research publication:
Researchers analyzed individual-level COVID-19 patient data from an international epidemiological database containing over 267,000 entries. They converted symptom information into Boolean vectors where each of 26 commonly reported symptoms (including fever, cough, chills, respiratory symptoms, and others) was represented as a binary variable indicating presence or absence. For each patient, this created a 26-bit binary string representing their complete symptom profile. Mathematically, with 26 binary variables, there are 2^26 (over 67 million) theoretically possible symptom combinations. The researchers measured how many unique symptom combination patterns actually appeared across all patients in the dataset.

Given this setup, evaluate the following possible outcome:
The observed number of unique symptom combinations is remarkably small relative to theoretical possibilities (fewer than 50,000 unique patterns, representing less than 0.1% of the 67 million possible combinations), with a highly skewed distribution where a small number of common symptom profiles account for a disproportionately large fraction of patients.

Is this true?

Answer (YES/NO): YES